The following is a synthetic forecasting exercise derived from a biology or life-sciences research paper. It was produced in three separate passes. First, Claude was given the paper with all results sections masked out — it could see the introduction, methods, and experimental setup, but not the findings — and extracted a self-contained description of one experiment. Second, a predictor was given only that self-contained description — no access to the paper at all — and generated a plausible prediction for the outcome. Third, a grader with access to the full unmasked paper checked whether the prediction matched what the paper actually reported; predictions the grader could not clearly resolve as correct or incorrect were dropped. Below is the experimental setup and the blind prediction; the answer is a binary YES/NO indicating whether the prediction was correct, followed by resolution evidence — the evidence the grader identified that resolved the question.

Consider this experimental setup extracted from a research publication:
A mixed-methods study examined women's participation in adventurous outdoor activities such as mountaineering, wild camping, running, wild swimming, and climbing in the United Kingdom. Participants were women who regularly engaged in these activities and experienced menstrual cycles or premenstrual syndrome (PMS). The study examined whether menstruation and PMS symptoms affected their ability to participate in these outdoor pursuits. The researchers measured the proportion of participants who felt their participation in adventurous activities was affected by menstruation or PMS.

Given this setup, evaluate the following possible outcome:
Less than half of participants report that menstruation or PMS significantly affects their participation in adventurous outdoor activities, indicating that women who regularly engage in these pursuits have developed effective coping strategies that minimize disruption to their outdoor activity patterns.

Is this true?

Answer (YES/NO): NO